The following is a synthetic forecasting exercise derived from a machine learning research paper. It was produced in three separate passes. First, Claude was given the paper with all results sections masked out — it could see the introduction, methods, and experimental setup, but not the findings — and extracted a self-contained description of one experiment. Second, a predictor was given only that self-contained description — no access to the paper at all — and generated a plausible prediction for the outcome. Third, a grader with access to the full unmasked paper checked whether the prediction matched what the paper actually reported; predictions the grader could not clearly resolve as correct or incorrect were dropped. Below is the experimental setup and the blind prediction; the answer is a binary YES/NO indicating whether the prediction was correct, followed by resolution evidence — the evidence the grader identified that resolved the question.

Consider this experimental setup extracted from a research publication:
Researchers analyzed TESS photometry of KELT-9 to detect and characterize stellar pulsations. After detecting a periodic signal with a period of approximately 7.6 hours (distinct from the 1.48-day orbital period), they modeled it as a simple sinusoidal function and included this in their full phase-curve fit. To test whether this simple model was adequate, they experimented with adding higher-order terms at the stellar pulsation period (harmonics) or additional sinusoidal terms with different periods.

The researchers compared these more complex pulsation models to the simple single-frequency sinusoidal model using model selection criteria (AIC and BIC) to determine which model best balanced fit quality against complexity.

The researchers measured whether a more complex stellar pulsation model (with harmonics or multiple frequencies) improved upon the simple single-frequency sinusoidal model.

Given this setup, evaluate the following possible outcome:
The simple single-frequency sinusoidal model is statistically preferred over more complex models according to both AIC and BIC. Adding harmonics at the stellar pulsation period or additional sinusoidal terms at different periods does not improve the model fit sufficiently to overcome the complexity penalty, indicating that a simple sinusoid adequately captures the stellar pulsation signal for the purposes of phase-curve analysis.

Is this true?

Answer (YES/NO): YES